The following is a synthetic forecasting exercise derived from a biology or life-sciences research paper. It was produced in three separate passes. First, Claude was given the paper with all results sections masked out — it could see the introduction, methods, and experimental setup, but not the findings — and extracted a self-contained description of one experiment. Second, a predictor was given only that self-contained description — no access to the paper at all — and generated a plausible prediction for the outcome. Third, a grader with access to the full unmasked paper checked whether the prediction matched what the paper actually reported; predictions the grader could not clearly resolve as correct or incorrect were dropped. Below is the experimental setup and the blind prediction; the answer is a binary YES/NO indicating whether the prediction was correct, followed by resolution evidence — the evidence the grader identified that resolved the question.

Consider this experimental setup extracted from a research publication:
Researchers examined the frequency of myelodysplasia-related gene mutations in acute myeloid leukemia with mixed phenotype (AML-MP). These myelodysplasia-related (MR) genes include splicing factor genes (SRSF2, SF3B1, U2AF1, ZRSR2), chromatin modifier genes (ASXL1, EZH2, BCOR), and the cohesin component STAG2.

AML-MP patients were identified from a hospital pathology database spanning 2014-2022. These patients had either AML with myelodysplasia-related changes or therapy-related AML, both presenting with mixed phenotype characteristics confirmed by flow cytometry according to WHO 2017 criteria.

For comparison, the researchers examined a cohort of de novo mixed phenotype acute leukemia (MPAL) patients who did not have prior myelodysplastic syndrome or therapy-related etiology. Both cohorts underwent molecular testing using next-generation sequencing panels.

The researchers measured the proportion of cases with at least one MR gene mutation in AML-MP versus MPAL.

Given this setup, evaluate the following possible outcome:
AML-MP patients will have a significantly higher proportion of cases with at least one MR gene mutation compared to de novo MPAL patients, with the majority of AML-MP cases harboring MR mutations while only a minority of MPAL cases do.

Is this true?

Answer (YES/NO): NO